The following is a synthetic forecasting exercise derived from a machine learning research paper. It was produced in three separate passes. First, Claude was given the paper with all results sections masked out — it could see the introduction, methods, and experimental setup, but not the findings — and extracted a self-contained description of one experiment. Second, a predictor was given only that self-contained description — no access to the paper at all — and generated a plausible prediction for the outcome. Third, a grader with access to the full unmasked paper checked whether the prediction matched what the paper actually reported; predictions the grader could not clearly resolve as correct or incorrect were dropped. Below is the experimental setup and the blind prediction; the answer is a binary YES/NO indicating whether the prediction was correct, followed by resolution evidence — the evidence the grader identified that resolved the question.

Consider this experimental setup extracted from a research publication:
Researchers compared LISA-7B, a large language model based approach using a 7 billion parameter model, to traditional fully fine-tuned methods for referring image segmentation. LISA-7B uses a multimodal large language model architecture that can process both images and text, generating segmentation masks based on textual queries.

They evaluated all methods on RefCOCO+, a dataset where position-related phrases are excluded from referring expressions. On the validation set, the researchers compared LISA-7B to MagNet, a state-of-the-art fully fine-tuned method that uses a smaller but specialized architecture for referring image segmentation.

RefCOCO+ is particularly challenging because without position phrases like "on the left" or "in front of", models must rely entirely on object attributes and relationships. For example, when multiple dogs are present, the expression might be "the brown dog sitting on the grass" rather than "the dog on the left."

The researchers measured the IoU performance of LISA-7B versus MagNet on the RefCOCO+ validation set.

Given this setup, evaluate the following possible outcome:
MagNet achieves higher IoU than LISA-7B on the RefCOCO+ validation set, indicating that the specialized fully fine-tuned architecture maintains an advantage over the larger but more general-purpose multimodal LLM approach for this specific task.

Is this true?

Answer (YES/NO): YES